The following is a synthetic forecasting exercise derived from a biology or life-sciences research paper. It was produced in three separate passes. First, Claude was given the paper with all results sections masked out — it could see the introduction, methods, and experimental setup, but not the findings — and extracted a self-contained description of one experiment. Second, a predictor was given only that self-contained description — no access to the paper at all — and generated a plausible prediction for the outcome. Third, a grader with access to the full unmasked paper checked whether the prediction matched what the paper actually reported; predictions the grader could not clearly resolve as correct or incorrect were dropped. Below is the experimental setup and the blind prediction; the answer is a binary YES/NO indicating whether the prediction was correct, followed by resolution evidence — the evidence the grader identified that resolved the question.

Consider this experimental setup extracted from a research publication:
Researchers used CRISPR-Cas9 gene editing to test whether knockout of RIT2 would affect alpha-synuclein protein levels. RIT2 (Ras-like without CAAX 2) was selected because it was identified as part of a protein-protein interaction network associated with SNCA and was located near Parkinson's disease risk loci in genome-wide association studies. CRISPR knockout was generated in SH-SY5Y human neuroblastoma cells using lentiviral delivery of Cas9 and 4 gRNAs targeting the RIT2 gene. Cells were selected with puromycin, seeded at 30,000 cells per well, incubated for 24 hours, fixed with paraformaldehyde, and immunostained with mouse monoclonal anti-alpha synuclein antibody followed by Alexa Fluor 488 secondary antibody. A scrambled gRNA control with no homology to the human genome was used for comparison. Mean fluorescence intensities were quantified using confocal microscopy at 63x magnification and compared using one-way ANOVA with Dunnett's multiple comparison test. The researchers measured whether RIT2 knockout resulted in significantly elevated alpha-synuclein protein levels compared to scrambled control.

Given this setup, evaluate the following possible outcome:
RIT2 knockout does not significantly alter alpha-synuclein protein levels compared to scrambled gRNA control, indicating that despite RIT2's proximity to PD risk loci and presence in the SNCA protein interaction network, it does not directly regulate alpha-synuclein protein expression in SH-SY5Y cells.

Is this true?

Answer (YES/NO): YES